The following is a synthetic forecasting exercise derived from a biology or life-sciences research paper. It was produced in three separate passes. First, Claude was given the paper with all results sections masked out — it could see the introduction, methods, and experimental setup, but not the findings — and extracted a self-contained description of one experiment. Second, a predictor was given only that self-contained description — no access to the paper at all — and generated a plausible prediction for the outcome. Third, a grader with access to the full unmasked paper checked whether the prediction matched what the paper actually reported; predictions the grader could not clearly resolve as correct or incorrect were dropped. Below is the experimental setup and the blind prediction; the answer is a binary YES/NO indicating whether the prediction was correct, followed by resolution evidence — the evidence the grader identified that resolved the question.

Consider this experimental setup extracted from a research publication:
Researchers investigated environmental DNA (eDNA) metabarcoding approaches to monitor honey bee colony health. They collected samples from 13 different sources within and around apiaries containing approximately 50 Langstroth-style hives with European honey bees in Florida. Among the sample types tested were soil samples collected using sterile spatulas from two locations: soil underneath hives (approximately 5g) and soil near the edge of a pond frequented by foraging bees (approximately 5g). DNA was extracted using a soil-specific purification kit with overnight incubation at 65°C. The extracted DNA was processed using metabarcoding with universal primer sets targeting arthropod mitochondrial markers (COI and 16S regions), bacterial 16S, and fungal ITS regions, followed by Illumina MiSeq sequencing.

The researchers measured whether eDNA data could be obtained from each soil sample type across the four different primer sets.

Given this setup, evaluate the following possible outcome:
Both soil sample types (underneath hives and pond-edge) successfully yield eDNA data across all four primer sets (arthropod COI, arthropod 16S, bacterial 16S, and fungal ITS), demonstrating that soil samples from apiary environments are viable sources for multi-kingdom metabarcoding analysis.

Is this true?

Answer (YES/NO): NO